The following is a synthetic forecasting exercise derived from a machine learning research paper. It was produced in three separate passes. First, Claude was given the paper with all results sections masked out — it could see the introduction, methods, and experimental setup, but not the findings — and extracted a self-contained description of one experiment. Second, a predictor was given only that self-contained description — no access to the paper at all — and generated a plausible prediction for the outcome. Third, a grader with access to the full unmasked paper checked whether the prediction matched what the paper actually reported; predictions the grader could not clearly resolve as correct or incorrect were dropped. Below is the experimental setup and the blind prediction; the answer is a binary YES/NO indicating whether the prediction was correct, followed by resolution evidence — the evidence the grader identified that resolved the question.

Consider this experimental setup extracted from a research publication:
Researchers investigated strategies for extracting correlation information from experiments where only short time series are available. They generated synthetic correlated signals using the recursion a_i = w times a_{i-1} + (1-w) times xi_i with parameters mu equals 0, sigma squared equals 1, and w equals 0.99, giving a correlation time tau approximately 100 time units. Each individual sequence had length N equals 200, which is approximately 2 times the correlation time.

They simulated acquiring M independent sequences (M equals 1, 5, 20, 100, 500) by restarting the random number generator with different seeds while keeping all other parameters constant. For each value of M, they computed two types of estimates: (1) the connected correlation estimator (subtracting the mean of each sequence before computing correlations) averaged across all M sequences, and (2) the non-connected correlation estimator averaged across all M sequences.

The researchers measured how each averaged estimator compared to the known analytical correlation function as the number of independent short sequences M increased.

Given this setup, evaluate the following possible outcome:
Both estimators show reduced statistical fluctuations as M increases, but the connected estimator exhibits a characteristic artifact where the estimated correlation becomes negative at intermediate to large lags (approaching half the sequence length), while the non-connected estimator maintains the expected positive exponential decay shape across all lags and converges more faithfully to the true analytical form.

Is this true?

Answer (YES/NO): NO